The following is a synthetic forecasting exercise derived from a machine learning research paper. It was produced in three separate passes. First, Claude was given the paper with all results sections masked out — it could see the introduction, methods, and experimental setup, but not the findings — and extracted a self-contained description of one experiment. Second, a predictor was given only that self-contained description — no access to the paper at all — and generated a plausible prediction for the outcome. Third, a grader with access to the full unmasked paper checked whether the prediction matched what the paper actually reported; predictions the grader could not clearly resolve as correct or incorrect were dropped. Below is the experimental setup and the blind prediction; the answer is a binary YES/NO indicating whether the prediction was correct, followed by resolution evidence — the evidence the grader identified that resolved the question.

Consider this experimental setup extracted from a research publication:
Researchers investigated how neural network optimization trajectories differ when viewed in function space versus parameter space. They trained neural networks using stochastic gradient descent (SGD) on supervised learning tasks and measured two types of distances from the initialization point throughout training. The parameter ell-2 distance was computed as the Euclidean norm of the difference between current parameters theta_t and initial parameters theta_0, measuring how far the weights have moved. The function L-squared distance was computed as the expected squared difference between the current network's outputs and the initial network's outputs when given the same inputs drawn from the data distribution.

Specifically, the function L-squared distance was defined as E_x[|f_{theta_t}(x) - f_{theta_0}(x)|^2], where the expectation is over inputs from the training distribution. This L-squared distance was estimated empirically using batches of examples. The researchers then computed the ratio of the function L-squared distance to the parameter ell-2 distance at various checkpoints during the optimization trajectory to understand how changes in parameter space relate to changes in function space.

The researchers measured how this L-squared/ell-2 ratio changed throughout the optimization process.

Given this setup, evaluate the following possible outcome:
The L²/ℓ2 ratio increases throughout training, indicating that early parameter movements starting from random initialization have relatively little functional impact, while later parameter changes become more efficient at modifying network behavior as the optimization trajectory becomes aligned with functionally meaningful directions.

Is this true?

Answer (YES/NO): NO